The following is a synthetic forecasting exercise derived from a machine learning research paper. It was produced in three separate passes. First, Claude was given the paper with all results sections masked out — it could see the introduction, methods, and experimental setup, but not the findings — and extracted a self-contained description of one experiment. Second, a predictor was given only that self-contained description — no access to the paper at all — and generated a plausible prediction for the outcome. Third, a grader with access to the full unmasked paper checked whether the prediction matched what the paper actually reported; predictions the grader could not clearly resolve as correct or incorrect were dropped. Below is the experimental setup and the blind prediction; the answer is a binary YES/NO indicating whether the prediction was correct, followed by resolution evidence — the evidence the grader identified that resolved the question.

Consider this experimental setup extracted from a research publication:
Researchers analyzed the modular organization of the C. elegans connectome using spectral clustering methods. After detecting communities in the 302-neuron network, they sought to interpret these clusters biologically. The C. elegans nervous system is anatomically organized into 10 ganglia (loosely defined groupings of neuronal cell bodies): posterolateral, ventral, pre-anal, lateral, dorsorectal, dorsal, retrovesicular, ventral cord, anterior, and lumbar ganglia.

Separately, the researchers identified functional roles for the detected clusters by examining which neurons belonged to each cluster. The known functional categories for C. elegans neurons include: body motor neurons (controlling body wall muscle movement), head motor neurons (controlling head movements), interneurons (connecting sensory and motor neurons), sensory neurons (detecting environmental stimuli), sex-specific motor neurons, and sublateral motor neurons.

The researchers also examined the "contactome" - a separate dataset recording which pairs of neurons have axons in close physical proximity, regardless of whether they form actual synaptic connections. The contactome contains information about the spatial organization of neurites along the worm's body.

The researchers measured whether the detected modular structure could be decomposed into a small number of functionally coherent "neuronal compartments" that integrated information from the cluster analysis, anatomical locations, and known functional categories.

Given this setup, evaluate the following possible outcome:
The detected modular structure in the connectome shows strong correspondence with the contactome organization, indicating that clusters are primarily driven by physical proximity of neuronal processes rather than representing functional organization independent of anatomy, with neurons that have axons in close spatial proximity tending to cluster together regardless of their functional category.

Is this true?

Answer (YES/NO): NO